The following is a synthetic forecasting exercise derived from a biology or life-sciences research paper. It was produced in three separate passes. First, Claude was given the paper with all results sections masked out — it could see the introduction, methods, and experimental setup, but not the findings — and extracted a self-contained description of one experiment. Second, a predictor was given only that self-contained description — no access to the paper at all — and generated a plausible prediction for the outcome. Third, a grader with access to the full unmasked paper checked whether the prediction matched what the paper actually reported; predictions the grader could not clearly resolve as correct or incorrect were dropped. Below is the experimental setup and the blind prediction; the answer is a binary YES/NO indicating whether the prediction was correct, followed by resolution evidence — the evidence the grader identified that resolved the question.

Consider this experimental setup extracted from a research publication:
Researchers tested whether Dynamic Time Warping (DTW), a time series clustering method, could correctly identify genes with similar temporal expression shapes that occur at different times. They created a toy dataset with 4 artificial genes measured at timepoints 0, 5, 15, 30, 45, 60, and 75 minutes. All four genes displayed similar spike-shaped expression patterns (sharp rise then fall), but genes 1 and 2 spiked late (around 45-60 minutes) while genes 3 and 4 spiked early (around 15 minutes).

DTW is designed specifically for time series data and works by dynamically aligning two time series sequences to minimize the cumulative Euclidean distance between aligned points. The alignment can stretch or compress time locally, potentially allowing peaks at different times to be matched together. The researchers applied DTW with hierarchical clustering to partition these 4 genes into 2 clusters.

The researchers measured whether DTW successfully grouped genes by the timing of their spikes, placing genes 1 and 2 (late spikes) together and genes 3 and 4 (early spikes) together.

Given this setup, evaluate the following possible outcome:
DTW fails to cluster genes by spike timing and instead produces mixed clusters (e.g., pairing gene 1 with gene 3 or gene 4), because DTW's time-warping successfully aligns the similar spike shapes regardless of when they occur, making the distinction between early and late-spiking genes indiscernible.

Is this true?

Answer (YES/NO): YES